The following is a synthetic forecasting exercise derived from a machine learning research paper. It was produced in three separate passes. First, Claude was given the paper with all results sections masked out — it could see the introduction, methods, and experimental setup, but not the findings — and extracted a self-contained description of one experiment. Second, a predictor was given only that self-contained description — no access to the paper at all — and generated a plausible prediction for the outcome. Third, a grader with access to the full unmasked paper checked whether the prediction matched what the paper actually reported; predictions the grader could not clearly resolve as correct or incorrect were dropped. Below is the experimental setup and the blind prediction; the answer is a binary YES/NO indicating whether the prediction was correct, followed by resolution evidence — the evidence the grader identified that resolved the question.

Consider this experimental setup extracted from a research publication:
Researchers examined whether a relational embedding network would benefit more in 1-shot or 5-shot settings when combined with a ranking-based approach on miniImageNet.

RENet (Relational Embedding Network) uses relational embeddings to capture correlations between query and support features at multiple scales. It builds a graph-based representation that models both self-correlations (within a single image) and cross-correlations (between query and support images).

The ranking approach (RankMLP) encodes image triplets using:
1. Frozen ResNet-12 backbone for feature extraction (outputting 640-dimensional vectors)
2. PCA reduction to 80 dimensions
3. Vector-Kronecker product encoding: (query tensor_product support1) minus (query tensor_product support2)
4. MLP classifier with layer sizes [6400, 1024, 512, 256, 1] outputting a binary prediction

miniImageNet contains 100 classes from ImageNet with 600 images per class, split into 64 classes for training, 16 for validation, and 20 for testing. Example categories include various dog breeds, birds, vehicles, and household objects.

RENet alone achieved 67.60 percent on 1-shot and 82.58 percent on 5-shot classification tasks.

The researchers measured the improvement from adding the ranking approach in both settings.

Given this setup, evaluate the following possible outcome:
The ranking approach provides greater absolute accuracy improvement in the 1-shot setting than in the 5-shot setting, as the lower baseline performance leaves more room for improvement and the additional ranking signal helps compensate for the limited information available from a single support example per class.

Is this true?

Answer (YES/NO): NO